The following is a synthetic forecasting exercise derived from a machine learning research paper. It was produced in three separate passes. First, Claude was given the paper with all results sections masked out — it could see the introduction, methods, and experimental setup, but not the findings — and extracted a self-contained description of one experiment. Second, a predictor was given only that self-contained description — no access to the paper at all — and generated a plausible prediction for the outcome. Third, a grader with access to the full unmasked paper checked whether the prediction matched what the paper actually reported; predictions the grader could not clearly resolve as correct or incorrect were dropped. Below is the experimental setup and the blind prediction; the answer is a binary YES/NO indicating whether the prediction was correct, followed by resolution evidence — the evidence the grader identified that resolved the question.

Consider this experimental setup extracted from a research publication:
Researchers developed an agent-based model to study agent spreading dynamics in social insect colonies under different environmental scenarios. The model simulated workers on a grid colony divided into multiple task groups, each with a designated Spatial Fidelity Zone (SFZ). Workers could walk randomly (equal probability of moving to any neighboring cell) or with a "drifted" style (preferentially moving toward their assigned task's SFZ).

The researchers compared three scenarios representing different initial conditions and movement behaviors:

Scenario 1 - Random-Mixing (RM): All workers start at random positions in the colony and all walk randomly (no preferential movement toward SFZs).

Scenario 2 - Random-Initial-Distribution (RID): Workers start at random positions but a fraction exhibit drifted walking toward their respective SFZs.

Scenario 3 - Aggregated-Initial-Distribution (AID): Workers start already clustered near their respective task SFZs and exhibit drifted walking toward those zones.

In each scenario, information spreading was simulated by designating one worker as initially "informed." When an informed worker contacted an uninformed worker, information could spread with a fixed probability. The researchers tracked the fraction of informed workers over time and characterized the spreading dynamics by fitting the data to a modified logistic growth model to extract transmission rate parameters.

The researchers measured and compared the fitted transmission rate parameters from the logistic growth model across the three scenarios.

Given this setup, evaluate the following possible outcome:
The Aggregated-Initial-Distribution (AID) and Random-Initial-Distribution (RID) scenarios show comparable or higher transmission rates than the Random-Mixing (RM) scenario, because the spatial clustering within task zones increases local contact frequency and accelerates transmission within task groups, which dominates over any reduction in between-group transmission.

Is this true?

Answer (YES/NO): NO